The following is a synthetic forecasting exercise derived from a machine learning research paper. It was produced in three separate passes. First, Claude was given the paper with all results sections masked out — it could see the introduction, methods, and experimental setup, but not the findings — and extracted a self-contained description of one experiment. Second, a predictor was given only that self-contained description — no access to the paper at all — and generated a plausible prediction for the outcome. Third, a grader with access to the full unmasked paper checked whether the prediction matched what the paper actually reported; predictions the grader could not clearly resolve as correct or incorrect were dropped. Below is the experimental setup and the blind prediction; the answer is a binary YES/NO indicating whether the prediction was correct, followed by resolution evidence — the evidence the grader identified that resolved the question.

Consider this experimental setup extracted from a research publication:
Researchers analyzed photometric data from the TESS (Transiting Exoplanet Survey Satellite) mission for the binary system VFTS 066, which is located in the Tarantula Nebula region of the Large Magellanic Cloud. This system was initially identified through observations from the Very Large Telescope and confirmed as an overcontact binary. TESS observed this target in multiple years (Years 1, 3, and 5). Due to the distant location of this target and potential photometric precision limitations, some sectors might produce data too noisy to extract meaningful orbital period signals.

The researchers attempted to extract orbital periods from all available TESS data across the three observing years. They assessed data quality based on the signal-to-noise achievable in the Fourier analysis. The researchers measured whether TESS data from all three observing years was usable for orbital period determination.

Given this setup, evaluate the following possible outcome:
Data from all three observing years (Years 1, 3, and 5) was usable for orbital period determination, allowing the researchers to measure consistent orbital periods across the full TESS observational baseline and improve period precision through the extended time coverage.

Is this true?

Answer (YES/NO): NO